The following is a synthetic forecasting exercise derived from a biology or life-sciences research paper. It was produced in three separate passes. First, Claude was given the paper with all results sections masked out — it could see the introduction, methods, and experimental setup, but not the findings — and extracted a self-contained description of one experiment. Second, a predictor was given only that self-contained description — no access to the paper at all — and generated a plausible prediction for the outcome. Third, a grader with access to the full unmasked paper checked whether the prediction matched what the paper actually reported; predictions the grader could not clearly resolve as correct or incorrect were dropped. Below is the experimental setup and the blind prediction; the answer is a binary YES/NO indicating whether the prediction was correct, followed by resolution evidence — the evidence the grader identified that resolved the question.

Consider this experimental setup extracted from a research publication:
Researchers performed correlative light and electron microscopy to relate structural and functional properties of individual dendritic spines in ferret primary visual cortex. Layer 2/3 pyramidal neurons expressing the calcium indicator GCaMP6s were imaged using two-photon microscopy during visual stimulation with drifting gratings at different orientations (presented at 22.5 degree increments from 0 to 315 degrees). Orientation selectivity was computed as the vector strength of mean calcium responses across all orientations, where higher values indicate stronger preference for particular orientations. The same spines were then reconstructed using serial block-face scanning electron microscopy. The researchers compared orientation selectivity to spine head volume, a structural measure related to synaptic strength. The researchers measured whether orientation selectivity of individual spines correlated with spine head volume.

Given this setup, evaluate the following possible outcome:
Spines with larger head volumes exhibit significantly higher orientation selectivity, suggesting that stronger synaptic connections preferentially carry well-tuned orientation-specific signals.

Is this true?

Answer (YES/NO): YES